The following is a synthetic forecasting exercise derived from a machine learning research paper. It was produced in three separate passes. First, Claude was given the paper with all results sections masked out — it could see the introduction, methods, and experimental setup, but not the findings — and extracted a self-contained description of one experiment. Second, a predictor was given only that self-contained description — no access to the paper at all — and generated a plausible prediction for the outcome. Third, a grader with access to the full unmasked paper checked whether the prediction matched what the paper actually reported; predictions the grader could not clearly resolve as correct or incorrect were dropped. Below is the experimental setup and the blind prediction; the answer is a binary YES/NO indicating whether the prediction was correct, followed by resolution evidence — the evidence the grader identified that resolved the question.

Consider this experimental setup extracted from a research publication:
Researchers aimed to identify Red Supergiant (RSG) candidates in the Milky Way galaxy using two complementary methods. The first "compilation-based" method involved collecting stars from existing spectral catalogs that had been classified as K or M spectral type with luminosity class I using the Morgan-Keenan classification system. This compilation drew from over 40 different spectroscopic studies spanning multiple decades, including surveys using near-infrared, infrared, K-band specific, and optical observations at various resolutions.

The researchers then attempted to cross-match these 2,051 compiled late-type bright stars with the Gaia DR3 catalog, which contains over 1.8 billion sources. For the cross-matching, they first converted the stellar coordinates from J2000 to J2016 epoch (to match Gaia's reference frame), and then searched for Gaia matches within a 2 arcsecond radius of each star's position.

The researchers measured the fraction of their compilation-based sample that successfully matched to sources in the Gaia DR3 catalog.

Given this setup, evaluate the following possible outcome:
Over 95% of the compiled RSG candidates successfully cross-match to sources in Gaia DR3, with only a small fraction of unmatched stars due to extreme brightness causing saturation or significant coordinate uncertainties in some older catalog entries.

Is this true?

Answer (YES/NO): YES